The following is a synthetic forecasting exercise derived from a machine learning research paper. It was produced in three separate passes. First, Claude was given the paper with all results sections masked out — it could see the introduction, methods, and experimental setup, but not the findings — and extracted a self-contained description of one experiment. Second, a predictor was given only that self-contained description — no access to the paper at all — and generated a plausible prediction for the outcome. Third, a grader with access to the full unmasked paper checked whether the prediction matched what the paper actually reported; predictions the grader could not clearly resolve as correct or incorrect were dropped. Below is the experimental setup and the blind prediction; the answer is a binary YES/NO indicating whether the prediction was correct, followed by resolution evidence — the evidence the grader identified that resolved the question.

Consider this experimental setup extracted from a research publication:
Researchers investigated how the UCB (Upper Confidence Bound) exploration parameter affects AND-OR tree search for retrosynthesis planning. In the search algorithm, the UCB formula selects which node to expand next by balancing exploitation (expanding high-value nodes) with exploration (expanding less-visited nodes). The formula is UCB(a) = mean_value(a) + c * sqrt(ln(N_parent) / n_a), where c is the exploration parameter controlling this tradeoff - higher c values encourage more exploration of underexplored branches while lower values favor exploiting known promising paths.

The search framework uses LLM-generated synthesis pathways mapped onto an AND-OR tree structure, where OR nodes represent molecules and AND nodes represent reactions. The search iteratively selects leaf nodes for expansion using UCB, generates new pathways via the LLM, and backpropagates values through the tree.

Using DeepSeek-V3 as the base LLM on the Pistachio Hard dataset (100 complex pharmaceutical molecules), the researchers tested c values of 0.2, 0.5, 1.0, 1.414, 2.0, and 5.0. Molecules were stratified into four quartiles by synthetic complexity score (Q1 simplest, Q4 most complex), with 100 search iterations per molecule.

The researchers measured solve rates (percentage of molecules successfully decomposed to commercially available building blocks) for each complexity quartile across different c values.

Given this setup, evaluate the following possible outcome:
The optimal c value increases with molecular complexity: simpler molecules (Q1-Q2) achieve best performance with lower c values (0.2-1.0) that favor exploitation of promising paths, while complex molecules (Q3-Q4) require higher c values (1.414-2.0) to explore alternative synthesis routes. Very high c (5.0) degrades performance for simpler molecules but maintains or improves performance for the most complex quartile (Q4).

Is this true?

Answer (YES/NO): NO